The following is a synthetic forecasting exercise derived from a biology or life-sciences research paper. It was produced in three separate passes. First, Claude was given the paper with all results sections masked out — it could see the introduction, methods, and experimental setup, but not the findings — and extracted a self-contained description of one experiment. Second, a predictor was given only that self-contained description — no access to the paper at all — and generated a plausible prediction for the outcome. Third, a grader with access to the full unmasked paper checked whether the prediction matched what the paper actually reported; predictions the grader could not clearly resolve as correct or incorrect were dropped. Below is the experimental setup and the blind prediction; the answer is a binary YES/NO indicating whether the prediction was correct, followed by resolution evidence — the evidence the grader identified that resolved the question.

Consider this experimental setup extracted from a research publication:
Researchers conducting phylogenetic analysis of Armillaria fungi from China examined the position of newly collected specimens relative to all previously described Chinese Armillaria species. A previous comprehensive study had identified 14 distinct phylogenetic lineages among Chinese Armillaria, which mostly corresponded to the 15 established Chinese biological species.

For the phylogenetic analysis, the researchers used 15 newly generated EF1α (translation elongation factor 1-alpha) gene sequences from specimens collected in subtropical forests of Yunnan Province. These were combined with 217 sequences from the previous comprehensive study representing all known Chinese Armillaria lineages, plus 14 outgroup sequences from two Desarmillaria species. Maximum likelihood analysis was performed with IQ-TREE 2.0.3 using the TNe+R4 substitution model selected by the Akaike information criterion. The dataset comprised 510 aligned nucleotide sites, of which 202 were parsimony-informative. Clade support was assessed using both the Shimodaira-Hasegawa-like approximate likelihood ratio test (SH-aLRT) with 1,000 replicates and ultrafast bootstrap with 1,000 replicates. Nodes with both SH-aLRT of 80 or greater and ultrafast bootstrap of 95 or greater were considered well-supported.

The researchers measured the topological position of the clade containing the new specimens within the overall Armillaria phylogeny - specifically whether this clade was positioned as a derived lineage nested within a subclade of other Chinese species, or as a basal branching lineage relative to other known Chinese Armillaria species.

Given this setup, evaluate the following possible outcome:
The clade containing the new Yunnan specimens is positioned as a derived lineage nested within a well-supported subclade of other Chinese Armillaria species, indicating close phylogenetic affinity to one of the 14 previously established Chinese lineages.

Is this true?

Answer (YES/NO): NO